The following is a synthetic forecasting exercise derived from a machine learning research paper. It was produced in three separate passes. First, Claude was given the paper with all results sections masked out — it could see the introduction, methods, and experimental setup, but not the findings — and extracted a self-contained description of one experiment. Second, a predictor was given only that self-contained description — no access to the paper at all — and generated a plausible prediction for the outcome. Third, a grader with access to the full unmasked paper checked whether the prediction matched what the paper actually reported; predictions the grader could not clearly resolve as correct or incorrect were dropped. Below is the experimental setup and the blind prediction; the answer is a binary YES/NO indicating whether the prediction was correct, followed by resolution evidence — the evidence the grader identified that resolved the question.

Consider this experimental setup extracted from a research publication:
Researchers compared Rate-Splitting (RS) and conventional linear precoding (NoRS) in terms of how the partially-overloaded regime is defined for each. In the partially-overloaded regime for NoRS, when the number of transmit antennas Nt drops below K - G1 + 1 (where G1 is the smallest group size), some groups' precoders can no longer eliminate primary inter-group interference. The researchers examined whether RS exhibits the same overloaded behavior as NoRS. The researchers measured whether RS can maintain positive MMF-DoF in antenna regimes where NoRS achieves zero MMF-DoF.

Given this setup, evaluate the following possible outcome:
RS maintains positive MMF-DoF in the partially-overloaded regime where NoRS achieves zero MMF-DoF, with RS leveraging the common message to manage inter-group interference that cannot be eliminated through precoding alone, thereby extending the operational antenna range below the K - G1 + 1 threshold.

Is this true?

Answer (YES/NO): YES